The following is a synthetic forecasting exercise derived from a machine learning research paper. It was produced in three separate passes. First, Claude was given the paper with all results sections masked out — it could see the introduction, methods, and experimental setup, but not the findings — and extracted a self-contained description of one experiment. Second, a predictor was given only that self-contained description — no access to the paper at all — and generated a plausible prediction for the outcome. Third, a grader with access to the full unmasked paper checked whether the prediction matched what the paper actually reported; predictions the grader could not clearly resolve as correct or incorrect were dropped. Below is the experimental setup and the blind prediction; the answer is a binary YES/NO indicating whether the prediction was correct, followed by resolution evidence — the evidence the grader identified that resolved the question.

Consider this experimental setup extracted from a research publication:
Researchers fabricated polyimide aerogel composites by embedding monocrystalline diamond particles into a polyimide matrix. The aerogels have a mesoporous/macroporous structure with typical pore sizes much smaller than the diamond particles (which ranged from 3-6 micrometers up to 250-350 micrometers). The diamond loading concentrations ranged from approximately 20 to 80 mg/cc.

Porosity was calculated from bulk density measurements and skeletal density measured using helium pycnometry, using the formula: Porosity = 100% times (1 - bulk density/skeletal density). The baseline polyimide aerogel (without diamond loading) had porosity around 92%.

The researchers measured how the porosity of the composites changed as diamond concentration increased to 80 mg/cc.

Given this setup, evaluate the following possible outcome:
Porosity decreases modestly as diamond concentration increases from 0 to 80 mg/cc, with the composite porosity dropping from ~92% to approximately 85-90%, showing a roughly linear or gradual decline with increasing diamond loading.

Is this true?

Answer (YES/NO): YES